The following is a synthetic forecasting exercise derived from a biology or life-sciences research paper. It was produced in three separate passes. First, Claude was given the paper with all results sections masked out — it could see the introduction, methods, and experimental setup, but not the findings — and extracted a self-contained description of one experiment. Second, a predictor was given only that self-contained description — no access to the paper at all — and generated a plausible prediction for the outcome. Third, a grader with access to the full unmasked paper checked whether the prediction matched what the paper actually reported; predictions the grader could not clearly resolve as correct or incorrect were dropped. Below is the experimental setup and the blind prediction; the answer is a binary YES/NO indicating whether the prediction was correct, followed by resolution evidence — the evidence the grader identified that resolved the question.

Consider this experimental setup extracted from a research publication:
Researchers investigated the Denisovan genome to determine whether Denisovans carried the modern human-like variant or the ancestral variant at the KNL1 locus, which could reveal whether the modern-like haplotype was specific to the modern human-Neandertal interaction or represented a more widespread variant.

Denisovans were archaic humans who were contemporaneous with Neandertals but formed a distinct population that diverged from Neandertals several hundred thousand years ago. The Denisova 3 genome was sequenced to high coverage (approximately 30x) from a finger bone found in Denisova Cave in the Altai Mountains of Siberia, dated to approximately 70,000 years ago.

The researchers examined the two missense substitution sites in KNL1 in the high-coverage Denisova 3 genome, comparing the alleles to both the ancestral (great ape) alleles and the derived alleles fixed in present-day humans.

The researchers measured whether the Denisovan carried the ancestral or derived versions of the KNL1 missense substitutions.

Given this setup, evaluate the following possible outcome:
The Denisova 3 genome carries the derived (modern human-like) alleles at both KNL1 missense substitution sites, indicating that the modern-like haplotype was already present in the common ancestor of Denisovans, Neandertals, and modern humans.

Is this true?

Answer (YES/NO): NO